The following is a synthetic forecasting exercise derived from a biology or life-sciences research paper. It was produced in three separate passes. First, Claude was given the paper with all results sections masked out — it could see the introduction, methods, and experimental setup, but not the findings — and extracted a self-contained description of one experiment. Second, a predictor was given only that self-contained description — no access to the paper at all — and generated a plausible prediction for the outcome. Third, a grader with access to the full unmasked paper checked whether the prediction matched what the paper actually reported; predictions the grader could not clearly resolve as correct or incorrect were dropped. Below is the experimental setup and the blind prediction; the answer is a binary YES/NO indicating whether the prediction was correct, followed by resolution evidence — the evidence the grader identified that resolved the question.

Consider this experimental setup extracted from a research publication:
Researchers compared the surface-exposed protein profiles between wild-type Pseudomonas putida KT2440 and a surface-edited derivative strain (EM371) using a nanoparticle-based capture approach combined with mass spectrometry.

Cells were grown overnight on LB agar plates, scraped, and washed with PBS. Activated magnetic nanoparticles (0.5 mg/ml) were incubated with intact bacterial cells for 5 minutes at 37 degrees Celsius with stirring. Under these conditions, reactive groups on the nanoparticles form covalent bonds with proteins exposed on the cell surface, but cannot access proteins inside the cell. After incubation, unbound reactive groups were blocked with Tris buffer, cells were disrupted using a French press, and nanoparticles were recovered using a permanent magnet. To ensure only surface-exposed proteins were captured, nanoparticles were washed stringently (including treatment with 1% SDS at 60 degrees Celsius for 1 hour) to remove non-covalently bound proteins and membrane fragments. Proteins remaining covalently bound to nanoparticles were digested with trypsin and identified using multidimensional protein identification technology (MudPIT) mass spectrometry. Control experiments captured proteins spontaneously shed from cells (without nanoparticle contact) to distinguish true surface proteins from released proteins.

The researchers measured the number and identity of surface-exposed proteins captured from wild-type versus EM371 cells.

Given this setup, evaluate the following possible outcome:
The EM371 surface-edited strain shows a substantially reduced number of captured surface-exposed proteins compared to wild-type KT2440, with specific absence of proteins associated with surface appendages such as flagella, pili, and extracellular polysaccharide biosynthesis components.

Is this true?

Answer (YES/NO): YES